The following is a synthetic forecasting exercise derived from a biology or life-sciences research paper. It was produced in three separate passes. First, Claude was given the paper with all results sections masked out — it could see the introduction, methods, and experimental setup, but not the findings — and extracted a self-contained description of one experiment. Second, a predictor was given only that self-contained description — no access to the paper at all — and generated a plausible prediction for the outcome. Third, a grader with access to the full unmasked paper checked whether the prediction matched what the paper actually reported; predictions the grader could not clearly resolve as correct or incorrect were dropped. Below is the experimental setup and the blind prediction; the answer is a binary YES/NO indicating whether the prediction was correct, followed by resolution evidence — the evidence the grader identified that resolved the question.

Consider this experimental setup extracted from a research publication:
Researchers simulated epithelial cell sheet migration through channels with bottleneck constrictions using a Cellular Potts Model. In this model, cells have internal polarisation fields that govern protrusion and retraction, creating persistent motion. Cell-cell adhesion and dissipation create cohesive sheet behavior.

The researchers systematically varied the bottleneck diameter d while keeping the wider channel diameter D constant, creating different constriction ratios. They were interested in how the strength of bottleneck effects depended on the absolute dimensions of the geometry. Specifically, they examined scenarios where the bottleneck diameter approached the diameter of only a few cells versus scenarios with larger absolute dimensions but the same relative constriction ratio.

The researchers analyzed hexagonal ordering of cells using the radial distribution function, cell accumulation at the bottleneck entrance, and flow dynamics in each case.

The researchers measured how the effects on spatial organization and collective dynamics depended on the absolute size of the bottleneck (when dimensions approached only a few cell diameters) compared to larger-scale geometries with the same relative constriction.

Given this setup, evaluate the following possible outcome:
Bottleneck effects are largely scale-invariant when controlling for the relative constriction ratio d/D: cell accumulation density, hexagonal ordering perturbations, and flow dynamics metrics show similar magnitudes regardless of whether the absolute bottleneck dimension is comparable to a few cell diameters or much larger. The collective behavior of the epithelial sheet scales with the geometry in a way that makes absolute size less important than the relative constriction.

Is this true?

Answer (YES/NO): NO